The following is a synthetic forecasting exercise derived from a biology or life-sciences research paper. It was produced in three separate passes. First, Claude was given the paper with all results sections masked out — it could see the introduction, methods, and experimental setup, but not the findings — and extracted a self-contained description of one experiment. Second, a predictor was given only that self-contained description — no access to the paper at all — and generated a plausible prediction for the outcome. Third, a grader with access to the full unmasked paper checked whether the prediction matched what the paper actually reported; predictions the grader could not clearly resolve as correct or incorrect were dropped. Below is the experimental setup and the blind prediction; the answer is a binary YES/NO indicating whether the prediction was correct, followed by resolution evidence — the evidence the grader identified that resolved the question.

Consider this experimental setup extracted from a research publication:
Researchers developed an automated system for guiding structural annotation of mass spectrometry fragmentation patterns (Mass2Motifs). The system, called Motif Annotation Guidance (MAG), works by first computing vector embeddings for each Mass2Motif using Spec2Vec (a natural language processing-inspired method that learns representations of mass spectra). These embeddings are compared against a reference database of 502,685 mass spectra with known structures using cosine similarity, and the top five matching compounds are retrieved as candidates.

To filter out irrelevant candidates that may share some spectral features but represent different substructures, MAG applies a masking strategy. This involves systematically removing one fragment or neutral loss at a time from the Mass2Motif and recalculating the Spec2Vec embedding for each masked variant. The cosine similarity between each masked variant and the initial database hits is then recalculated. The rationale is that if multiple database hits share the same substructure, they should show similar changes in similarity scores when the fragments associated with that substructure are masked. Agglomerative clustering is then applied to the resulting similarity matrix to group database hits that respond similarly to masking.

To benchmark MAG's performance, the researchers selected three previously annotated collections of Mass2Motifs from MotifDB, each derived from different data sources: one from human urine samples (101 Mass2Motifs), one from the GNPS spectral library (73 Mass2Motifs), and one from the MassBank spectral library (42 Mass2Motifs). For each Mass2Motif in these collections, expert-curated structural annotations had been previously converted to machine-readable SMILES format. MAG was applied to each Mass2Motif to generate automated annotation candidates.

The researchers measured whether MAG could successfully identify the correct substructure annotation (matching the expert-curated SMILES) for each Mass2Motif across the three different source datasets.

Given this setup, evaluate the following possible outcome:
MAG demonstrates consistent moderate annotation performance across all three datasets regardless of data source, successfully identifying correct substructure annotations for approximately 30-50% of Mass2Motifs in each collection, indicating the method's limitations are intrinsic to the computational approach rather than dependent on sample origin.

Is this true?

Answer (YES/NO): NO